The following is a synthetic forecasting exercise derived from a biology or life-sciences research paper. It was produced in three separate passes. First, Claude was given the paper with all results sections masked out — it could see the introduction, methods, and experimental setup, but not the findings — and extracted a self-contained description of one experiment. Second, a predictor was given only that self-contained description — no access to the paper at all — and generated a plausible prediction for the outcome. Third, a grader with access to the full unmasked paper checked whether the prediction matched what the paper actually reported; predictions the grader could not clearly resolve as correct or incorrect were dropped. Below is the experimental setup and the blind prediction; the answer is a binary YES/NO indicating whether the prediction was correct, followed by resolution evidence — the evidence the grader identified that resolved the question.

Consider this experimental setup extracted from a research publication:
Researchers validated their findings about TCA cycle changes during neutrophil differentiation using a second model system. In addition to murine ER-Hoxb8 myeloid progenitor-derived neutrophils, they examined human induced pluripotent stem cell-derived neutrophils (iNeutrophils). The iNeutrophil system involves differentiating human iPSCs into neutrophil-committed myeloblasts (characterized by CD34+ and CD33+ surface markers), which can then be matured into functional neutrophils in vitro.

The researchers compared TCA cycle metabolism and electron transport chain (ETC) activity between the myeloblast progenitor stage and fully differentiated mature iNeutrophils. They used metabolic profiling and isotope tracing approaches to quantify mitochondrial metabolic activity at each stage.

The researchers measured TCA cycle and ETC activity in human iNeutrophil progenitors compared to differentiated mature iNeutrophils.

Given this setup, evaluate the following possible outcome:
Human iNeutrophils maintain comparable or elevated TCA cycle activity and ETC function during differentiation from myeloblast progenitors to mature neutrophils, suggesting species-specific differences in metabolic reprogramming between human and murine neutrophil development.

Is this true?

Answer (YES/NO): NO